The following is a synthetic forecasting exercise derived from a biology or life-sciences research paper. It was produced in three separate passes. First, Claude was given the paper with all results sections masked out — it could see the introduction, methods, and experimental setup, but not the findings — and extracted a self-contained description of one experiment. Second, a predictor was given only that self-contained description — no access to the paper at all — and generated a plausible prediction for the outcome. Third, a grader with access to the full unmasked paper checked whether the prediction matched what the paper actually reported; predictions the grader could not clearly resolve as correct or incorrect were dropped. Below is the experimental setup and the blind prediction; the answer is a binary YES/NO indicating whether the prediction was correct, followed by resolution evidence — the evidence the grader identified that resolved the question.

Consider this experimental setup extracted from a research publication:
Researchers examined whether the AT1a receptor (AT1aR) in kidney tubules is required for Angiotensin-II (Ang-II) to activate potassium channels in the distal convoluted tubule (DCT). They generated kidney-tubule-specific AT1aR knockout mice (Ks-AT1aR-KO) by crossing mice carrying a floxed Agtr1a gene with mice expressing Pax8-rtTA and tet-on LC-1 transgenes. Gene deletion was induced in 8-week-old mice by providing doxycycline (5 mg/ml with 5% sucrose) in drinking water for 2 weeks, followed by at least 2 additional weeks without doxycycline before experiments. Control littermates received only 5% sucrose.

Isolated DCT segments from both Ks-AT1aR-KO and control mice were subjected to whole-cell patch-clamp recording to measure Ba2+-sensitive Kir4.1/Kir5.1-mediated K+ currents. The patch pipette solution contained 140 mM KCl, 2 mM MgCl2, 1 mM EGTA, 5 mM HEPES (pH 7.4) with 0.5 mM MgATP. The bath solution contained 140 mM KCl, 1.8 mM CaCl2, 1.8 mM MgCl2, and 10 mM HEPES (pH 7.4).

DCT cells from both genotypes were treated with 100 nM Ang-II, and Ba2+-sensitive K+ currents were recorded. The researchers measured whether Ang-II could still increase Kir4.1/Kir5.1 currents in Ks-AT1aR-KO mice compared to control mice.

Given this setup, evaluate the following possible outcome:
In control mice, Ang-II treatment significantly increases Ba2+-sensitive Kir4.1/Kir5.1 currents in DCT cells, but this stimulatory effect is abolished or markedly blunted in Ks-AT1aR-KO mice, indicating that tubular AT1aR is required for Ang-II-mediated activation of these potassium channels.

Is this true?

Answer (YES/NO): YES